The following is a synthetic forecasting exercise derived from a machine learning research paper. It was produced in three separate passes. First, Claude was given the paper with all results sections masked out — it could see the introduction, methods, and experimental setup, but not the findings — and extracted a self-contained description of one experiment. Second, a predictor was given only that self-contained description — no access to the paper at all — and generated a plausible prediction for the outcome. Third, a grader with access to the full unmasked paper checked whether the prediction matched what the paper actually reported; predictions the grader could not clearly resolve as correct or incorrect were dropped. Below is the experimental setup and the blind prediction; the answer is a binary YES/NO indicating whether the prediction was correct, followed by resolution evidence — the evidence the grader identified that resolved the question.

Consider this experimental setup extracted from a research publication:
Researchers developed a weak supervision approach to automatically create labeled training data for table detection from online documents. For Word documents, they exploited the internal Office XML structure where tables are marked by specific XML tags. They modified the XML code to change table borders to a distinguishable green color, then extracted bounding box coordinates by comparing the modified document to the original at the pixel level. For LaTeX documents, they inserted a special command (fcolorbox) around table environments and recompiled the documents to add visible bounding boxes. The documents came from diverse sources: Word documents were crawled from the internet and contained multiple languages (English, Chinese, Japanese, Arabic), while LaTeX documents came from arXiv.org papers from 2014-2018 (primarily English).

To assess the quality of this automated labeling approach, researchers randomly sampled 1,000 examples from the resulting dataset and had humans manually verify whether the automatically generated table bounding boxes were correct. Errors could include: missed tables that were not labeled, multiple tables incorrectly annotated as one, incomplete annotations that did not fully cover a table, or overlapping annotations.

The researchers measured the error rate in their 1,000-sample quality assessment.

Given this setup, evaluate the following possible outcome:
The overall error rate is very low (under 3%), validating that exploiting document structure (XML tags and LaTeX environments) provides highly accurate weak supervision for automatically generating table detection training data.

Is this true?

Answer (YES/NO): YES